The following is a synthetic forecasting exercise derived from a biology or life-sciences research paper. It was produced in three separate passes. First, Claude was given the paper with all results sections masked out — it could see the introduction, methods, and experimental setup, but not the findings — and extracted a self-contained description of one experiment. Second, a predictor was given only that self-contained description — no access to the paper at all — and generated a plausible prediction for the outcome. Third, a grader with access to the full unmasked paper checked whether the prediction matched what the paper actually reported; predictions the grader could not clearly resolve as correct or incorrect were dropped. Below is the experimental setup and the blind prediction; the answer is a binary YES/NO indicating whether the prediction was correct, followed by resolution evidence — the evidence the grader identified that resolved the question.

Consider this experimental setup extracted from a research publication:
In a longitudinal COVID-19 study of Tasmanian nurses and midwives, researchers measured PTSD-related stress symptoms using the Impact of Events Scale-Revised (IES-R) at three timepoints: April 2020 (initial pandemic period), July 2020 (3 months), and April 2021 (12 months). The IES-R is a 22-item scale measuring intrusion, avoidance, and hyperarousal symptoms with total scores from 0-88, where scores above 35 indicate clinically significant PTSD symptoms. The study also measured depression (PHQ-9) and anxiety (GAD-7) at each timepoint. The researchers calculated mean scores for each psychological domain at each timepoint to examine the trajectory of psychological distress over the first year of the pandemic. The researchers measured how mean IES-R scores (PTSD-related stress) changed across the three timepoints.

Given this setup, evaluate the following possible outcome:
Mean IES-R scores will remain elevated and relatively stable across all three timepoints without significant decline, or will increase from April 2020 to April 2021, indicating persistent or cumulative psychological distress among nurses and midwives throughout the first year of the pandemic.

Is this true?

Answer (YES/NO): NO